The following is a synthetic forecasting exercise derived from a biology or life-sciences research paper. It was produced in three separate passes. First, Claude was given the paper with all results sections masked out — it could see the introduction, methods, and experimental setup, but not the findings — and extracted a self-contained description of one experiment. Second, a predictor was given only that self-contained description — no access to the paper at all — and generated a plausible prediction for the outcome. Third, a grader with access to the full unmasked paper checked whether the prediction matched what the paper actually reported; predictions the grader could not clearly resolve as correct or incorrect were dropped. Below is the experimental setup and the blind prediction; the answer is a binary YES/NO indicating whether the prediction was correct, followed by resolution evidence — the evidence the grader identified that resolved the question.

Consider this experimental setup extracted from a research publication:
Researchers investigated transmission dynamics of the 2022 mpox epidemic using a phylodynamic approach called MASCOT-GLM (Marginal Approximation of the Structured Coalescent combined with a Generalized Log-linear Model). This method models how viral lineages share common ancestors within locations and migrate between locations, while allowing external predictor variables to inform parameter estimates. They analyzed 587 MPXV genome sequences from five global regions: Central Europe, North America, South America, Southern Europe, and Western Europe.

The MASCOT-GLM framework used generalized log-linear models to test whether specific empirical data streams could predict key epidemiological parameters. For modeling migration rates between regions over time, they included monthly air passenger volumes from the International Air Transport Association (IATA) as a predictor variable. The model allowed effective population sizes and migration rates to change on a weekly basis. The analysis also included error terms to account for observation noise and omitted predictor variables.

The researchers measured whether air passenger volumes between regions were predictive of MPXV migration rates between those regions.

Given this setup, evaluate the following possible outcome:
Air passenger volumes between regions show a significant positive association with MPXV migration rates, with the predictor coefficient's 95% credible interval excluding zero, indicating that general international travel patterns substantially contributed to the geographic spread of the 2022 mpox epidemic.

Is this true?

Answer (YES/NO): YES